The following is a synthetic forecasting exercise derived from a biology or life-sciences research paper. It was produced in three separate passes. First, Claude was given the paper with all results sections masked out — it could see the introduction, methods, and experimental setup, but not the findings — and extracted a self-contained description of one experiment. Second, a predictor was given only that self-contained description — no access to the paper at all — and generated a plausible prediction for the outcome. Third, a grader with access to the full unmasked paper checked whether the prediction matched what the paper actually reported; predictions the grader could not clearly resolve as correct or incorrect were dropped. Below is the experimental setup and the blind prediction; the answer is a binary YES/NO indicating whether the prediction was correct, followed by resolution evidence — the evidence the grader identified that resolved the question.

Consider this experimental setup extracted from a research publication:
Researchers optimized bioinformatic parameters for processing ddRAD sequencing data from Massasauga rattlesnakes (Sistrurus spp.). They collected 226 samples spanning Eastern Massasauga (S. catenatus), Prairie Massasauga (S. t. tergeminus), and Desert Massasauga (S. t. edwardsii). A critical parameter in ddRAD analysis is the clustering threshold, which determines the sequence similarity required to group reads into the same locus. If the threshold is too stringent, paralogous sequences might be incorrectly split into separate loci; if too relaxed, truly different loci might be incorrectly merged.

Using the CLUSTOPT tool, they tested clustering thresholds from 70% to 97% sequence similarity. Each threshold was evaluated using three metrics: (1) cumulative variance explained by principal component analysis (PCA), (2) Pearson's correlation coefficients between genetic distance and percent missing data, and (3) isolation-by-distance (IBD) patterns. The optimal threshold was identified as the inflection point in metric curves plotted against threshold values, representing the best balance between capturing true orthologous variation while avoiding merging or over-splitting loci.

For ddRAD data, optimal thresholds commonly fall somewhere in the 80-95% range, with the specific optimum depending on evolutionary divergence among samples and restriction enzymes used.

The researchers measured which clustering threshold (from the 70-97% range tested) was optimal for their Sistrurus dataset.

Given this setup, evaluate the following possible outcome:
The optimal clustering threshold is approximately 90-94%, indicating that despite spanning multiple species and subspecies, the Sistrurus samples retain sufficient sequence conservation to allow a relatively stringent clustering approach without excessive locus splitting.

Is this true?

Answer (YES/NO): NO